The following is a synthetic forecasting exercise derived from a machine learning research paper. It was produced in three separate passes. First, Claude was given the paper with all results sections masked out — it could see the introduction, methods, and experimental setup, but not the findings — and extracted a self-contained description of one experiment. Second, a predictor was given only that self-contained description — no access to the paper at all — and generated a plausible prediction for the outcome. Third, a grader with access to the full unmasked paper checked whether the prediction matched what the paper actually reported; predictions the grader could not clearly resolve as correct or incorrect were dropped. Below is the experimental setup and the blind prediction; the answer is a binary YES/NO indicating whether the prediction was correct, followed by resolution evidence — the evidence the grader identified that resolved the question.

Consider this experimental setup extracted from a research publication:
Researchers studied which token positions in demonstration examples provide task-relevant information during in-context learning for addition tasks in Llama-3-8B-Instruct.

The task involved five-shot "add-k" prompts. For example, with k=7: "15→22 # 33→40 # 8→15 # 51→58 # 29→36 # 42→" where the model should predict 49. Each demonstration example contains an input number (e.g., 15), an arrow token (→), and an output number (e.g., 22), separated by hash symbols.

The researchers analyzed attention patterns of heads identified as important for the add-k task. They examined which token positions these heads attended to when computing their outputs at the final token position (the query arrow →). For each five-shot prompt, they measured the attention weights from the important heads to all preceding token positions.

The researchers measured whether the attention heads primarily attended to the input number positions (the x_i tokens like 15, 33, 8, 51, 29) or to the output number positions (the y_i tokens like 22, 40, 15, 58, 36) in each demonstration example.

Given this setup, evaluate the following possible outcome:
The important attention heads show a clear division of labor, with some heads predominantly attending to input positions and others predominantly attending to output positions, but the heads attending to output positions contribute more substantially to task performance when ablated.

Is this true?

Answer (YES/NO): NO